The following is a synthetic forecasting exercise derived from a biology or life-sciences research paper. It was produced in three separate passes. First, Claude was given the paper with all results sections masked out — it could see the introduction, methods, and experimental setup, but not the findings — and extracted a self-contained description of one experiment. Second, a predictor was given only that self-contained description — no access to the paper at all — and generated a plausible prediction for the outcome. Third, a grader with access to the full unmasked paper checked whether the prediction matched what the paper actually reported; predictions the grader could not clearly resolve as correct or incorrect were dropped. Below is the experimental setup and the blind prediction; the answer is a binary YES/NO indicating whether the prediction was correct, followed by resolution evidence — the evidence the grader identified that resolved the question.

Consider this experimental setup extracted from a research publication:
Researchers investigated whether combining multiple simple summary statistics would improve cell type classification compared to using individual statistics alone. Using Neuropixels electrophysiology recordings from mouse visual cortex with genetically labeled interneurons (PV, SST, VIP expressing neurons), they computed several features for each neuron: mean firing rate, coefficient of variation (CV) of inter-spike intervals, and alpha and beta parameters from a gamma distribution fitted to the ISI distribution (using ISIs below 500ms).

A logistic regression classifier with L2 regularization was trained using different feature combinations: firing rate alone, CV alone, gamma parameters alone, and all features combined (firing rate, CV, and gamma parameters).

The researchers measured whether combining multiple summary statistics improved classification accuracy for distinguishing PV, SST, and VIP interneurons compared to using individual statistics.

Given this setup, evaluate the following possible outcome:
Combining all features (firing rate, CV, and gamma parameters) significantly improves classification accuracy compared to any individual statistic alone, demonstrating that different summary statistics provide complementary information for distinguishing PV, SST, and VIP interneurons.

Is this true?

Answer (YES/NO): NO